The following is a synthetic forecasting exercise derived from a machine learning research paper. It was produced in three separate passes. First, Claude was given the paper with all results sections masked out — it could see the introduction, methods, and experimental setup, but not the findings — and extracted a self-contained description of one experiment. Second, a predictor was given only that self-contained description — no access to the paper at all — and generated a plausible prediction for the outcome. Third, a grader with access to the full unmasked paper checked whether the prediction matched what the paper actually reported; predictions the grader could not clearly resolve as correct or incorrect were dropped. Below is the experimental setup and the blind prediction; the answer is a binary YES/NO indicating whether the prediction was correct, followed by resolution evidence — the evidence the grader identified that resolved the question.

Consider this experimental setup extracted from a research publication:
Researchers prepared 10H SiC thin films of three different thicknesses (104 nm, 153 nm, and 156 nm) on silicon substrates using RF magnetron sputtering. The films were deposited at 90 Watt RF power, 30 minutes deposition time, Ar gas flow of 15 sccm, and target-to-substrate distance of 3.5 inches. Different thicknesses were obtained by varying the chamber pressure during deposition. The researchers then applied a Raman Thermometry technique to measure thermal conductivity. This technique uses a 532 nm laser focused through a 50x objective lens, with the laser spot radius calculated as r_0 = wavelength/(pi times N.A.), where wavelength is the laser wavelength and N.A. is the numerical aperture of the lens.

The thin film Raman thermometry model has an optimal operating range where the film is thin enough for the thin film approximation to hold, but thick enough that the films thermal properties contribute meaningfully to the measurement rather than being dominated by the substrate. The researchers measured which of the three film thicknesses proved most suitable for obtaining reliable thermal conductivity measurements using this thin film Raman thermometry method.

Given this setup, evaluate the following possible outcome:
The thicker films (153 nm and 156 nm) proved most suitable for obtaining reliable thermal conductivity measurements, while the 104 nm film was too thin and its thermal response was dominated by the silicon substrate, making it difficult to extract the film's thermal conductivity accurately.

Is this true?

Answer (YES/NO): NO